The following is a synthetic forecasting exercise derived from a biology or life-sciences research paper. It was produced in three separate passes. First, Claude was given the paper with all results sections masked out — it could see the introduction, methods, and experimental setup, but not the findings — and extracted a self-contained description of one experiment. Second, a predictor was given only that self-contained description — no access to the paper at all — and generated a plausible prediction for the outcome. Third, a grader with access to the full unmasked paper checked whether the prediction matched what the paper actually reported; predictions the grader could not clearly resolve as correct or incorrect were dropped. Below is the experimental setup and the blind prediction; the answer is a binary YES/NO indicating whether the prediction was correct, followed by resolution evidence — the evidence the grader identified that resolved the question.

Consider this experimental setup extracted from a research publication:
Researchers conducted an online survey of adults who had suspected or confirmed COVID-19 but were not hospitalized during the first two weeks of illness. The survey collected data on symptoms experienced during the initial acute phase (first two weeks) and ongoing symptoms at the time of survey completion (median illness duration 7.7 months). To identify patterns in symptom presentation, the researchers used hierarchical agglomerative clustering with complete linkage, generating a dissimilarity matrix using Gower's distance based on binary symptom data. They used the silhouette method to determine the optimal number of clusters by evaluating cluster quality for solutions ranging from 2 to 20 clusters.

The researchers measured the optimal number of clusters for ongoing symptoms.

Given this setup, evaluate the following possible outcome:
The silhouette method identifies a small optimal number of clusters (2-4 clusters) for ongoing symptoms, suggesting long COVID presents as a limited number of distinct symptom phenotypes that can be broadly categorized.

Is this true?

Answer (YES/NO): YES